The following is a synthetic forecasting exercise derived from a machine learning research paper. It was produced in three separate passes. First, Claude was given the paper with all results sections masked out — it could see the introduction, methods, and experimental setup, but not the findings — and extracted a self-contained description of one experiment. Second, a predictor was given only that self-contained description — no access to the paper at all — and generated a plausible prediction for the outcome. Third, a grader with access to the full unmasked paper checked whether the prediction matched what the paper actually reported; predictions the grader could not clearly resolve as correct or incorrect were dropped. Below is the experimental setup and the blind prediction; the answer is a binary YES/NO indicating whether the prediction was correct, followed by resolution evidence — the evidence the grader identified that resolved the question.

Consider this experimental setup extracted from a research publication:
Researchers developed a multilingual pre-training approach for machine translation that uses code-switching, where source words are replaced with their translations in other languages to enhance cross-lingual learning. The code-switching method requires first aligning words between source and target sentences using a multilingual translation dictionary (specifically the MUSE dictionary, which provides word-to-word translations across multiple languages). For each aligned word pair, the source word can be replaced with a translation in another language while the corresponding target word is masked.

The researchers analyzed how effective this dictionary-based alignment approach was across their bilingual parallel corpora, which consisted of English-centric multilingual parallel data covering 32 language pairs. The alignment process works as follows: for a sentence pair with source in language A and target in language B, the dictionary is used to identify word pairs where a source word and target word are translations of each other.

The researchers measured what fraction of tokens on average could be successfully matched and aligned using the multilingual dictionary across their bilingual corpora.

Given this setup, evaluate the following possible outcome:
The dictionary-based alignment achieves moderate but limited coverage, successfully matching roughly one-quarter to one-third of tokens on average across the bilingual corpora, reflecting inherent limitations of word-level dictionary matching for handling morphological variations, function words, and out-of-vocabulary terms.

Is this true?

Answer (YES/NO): NO